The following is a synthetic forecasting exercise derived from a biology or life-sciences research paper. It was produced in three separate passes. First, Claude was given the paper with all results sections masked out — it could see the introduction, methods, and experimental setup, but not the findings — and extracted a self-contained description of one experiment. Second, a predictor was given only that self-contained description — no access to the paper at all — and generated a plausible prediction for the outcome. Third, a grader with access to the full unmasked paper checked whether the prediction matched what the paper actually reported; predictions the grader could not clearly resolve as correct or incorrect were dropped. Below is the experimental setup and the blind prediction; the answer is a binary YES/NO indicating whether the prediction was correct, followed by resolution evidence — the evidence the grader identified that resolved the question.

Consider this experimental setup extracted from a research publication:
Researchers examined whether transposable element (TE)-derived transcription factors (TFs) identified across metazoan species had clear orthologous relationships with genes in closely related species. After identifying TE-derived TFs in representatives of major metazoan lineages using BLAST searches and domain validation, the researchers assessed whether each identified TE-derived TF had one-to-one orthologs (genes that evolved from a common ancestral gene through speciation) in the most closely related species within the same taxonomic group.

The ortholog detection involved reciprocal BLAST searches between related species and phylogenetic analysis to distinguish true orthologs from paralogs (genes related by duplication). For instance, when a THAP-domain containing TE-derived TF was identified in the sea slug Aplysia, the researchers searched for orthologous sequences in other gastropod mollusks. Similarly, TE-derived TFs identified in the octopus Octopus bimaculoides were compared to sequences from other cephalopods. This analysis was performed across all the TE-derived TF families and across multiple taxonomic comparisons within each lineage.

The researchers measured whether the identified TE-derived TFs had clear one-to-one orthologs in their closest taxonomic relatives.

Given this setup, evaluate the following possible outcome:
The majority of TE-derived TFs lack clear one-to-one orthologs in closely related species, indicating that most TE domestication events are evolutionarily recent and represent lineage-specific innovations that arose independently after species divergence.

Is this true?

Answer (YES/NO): YES